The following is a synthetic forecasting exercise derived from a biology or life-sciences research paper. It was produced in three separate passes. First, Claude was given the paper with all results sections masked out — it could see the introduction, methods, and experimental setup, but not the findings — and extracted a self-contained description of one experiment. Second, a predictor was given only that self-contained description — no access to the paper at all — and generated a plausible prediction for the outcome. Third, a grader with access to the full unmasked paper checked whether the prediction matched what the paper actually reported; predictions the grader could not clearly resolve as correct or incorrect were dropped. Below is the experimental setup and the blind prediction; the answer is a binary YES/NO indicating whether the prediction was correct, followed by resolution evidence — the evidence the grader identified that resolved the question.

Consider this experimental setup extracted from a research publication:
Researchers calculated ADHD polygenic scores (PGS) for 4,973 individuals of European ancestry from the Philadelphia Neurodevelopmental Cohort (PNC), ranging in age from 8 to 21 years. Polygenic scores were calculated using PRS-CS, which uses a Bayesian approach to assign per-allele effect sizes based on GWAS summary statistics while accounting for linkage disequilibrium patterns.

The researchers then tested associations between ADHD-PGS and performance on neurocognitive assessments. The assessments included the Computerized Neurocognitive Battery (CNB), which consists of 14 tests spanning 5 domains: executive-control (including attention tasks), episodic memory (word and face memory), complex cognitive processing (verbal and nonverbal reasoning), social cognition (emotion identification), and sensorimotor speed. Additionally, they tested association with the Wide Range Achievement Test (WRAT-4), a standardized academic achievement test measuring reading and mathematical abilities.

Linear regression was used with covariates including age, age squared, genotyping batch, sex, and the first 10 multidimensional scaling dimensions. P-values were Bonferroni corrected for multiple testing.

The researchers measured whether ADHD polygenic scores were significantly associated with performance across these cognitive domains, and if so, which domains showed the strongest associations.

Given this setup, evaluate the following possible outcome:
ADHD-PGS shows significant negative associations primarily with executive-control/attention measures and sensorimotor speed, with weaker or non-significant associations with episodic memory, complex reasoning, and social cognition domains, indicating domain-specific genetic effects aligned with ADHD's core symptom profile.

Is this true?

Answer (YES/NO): NO